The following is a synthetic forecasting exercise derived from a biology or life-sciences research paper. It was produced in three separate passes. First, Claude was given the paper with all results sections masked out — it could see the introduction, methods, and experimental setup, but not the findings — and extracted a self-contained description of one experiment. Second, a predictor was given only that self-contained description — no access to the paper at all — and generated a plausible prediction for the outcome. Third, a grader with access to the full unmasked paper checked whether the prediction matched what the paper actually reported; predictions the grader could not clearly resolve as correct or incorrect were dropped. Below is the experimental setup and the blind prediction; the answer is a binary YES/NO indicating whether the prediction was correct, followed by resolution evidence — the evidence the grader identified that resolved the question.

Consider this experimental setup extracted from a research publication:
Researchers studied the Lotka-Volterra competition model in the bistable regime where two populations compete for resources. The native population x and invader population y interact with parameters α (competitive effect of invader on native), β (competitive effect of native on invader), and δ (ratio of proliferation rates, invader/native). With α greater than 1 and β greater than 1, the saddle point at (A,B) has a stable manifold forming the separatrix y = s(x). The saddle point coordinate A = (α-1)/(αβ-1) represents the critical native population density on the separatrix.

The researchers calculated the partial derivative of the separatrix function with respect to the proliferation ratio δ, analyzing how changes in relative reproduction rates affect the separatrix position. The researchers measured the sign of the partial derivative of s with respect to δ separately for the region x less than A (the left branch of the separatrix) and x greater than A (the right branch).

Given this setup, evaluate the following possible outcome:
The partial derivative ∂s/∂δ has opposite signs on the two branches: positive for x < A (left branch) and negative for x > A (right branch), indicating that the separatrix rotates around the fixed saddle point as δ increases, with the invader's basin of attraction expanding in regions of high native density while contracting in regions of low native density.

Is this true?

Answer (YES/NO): NO